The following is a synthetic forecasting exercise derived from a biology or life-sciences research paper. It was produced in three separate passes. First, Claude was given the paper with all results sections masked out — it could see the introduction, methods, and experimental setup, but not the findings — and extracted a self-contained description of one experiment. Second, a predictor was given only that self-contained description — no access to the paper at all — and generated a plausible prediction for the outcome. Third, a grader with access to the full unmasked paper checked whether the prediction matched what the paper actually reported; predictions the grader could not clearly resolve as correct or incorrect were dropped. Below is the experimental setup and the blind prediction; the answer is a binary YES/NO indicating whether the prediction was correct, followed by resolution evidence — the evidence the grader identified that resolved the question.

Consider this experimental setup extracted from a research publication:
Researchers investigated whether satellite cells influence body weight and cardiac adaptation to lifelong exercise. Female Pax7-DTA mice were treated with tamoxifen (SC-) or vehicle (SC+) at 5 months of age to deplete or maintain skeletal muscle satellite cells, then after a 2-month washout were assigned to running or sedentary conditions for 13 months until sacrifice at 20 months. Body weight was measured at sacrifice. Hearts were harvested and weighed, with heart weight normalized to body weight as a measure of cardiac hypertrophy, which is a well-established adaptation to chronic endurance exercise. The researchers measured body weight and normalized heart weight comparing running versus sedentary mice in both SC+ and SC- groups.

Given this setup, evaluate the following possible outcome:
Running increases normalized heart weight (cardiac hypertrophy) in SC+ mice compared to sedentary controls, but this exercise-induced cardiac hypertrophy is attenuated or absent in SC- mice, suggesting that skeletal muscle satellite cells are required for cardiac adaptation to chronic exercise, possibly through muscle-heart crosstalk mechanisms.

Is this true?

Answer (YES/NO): NO